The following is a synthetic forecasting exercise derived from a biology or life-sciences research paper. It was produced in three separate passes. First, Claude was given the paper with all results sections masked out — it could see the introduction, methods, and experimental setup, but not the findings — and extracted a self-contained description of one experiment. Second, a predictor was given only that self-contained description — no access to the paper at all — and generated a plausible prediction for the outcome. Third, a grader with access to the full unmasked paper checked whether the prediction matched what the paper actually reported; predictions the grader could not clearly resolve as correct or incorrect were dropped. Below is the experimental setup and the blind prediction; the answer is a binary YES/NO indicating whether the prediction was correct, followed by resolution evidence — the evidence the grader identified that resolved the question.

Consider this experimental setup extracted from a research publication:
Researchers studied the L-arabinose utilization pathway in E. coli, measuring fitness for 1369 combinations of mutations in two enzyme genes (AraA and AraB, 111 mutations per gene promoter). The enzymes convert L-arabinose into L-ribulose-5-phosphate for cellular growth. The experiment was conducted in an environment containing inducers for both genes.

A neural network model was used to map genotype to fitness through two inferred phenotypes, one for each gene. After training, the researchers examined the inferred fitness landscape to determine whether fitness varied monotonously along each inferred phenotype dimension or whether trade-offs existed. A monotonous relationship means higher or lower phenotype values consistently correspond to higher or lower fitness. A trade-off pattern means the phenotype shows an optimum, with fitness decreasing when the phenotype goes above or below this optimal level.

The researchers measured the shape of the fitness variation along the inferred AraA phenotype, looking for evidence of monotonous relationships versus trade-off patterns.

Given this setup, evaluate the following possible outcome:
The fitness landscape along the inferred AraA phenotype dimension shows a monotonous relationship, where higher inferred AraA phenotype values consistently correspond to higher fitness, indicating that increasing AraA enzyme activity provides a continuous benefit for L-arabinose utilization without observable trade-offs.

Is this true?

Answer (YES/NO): NO